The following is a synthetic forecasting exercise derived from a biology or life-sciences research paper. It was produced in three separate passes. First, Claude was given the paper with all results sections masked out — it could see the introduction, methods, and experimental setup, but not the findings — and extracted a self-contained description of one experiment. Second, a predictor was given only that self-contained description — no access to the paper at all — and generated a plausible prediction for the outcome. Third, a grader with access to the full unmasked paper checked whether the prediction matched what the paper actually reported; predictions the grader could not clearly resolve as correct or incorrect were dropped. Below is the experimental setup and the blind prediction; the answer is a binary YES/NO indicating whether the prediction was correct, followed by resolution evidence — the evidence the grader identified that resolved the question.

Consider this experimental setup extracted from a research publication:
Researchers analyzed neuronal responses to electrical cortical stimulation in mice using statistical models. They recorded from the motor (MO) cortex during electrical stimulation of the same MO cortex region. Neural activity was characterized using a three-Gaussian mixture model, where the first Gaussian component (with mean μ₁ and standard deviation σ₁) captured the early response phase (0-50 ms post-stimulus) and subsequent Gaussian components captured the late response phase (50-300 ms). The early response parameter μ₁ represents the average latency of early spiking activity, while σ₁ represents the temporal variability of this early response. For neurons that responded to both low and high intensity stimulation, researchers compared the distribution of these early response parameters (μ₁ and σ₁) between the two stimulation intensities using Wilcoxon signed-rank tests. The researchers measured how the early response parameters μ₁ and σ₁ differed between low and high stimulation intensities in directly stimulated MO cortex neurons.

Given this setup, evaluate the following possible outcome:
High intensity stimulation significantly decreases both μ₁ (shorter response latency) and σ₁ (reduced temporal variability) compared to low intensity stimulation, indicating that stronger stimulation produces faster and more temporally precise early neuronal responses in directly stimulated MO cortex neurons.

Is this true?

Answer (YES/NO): NO